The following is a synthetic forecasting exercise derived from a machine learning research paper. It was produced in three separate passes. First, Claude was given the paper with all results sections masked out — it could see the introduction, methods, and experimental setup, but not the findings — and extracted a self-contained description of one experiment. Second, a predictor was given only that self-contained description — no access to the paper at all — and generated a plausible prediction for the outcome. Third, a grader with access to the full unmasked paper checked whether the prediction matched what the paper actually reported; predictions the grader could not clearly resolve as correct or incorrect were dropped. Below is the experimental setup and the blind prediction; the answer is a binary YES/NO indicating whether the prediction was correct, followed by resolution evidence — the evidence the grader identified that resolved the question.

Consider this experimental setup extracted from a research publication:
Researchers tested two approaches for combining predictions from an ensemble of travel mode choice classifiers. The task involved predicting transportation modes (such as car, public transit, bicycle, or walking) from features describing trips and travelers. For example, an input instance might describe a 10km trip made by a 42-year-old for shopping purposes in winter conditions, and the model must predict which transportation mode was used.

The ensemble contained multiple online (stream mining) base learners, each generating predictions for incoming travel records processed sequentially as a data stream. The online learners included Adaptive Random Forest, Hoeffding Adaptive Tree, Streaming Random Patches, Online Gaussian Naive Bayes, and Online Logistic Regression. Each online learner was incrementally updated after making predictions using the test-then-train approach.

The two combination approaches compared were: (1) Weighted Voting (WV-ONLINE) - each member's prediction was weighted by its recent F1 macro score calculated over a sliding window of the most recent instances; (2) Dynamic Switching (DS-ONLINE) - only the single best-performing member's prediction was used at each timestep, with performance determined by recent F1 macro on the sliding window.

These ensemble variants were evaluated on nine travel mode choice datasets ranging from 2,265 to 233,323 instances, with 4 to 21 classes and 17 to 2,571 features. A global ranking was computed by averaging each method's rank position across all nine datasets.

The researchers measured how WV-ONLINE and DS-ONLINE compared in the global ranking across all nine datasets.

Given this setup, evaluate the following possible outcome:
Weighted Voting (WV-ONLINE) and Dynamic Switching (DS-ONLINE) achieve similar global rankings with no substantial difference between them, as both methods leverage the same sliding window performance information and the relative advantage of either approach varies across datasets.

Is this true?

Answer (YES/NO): NO